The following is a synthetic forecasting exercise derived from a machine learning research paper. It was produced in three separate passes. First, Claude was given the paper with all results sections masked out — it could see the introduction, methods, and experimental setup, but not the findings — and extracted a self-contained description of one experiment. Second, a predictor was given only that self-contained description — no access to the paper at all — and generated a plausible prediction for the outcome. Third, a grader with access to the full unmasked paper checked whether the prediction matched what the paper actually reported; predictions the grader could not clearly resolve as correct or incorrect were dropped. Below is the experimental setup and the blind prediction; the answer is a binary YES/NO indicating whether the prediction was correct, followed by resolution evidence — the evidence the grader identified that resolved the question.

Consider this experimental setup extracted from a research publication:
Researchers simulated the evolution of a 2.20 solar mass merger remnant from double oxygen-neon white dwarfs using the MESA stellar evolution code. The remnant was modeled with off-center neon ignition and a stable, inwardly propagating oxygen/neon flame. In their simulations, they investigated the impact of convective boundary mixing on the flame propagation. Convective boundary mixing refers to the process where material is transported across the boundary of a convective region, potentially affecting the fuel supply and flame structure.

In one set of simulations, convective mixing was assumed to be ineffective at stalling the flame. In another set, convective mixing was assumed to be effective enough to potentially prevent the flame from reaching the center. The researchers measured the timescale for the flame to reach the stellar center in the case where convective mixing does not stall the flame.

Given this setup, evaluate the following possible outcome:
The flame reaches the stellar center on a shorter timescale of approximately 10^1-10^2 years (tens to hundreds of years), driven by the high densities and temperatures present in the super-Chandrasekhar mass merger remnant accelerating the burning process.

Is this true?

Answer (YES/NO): YES